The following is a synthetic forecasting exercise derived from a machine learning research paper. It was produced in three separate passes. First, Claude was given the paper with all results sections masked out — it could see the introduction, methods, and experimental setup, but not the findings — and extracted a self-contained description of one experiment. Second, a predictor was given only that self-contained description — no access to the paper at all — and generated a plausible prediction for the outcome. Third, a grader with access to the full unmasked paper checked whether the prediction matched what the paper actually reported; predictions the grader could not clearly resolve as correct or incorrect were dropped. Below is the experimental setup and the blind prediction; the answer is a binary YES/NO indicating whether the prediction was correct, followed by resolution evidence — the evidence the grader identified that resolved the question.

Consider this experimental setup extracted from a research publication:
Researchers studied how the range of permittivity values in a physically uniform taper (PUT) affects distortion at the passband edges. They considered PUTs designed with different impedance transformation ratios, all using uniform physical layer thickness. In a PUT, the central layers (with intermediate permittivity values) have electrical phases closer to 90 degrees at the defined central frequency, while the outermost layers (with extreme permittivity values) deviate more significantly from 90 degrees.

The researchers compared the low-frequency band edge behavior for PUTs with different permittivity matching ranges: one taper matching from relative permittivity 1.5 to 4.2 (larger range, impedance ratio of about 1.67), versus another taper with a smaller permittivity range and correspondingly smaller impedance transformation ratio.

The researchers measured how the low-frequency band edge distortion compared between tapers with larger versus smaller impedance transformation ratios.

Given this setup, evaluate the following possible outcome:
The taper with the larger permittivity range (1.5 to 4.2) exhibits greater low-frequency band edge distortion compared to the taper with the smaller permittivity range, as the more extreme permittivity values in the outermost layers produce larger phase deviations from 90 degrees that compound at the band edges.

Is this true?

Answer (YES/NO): YES